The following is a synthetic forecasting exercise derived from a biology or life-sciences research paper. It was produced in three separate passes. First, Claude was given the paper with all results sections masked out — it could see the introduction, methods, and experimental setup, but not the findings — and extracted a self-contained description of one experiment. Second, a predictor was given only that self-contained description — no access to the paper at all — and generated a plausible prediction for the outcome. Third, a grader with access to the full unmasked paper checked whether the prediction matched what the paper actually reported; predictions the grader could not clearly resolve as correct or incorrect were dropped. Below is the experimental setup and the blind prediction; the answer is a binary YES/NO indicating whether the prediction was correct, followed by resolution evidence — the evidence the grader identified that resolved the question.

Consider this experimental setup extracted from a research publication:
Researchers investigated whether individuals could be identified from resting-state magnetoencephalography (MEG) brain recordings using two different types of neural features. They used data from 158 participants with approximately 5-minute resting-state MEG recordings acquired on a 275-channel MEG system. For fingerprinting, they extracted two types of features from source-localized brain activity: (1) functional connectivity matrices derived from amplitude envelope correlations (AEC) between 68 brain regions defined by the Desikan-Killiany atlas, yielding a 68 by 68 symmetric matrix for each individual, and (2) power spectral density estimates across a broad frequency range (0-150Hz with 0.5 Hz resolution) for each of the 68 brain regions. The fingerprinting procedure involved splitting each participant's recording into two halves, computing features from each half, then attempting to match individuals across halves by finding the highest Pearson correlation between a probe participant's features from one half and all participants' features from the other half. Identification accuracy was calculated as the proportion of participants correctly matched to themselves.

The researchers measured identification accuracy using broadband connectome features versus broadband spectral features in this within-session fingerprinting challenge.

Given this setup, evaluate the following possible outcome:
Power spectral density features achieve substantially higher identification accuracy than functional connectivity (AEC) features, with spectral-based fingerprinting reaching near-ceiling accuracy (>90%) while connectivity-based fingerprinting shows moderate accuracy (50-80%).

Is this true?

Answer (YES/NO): NO